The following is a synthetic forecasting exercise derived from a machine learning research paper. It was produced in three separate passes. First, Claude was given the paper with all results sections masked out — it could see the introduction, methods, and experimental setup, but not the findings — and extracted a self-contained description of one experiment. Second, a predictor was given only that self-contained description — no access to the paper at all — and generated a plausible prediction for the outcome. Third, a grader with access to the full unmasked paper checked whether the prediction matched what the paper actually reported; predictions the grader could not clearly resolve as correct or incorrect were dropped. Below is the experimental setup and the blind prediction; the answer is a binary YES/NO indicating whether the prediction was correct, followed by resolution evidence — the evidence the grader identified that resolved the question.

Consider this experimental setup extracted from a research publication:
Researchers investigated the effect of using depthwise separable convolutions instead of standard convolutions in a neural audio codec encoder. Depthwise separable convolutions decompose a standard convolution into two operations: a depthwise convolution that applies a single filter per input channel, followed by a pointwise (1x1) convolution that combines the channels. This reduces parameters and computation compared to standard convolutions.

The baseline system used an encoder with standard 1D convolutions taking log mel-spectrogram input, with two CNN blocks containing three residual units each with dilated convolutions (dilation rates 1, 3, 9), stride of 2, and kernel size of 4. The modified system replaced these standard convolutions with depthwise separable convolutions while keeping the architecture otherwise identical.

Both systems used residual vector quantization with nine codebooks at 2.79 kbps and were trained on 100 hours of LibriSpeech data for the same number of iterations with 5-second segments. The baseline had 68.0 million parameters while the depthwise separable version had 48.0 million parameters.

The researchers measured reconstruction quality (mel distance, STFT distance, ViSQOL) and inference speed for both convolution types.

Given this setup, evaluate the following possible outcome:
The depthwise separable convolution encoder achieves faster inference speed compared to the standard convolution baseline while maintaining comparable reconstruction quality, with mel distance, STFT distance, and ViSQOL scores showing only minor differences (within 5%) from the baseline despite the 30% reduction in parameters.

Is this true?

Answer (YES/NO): YES